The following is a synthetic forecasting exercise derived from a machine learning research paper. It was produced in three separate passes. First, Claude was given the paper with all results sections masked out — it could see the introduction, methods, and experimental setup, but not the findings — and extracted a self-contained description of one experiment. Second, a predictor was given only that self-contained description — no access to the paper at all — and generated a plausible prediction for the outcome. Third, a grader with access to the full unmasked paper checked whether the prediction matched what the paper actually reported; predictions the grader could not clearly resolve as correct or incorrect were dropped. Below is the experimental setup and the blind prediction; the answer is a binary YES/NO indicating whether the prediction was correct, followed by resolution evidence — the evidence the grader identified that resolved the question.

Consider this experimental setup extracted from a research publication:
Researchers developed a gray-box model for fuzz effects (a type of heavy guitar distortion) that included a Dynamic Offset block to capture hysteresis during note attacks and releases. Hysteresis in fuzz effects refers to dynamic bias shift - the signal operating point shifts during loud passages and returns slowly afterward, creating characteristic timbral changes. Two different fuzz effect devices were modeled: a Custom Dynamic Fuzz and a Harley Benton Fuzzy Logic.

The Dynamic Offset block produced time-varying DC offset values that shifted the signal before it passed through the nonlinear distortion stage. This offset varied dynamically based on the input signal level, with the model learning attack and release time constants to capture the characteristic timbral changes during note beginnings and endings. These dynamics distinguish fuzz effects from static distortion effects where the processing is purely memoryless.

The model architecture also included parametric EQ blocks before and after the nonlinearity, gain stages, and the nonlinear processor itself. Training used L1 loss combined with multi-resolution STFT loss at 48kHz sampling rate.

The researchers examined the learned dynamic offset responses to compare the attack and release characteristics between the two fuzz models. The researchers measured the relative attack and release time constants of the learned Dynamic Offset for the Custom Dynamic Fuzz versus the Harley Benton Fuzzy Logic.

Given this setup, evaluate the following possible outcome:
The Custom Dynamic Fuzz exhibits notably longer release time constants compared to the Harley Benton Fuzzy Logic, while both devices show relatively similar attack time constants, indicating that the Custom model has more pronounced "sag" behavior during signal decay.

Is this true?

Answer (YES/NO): NO